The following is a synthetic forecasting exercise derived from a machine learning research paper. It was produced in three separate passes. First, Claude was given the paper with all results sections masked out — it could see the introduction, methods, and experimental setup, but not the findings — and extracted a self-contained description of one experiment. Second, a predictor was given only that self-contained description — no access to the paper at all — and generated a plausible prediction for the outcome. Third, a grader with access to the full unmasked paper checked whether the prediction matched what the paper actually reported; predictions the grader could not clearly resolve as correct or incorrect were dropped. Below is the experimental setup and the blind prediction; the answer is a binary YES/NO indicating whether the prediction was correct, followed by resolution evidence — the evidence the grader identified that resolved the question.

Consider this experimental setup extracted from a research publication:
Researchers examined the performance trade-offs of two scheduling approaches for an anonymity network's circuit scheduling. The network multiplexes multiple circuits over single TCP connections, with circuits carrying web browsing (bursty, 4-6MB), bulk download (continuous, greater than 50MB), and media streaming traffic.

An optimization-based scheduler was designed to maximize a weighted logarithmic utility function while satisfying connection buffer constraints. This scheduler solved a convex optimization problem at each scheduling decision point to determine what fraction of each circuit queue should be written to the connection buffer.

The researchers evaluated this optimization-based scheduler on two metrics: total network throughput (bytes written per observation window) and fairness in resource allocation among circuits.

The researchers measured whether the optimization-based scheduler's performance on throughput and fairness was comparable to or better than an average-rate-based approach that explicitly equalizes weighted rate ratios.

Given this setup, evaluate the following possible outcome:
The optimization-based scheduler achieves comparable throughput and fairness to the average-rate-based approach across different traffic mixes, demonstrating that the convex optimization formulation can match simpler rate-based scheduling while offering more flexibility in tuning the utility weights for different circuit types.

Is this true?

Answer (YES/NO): NO